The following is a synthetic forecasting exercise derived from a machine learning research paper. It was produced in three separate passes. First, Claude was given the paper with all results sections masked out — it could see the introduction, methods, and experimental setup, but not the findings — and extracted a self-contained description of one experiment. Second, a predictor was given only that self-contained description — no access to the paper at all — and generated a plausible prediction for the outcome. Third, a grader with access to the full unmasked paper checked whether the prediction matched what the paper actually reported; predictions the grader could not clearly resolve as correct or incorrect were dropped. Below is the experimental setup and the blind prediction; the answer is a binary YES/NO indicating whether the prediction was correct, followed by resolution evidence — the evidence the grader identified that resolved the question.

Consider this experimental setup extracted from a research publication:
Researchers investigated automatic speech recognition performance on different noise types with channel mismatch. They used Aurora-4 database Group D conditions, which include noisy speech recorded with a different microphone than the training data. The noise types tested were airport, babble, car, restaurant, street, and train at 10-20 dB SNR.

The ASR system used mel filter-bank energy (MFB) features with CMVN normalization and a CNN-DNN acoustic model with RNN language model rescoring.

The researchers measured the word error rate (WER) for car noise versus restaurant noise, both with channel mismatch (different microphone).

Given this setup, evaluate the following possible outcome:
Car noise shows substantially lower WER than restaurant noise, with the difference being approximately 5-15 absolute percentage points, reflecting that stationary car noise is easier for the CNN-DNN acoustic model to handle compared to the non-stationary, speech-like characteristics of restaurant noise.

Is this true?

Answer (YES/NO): YES